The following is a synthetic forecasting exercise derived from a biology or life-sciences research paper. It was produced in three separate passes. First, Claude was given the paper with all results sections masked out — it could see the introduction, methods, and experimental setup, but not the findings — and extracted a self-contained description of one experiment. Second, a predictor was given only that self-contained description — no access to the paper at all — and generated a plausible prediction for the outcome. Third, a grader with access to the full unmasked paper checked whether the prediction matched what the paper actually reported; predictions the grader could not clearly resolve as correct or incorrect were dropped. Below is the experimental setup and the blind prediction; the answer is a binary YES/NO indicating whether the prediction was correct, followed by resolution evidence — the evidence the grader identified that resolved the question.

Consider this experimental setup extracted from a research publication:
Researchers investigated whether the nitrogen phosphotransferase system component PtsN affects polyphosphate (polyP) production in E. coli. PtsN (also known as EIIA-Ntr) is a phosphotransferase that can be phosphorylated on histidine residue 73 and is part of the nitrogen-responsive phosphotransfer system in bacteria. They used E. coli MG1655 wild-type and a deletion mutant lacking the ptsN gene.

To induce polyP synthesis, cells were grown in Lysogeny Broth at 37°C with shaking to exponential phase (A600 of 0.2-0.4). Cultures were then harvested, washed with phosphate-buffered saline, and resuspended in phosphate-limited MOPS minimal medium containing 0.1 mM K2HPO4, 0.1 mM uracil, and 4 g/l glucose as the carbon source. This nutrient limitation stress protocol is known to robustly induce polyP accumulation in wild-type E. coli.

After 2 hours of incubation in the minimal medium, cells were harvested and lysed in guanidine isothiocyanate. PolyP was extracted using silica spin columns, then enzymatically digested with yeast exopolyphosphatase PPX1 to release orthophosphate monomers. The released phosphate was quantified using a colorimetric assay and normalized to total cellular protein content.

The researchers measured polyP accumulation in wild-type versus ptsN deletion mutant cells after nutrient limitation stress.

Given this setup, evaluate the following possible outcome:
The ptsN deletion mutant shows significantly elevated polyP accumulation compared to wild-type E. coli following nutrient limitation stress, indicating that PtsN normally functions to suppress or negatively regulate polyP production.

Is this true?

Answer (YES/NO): NO